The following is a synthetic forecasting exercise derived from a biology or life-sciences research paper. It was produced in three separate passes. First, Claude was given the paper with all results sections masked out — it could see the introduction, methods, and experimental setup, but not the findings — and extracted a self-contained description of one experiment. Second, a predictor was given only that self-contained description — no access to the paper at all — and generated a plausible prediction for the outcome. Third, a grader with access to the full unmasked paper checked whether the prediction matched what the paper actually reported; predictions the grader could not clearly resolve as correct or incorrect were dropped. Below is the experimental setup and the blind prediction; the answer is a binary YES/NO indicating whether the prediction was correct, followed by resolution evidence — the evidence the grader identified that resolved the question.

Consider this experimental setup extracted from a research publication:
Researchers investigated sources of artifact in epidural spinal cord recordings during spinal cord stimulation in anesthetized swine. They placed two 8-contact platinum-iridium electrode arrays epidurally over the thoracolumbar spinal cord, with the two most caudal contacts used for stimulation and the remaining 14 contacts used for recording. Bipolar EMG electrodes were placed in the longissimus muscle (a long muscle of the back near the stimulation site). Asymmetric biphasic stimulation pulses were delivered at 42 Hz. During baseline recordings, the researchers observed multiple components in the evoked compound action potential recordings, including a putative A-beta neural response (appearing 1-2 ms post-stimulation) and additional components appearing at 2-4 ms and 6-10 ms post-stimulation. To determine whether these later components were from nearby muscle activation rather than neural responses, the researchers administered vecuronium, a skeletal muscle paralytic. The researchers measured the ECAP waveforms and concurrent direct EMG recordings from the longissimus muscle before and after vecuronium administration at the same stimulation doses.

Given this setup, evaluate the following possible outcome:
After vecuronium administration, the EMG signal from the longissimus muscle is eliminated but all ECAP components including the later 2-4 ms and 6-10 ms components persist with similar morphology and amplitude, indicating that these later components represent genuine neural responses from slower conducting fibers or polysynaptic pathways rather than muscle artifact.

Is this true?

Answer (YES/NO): NO